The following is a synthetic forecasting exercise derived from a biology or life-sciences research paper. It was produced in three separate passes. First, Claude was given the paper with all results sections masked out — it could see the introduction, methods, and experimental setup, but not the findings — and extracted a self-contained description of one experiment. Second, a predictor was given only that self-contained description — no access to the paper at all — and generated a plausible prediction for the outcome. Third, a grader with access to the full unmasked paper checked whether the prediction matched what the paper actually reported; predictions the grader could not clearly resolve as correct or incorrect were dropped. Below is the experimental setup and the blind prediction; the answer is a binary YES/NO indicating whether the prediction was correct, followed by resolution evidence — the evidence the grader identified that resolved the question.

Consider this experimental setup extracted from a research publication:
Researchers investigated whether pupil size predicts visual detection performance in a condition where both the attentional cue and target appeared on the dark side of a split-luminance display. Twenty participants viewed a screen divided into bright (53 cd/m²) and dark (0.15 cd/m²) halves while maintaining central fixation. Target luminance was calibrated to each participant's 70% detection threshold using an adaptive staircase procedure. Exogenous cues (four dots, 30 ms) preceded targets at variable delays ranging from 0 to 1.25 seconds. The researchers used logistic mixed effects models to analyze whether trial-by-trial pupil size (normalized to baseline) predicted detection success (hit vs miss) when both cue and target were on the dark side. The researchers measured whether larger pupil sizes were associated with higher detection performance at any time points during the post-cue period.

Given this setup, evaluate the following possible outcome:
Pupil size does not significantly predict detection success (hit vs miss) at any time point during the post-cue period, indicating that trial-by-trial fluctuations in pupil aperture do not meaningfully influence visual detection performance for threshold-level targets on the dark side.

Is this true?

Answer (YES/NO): NO